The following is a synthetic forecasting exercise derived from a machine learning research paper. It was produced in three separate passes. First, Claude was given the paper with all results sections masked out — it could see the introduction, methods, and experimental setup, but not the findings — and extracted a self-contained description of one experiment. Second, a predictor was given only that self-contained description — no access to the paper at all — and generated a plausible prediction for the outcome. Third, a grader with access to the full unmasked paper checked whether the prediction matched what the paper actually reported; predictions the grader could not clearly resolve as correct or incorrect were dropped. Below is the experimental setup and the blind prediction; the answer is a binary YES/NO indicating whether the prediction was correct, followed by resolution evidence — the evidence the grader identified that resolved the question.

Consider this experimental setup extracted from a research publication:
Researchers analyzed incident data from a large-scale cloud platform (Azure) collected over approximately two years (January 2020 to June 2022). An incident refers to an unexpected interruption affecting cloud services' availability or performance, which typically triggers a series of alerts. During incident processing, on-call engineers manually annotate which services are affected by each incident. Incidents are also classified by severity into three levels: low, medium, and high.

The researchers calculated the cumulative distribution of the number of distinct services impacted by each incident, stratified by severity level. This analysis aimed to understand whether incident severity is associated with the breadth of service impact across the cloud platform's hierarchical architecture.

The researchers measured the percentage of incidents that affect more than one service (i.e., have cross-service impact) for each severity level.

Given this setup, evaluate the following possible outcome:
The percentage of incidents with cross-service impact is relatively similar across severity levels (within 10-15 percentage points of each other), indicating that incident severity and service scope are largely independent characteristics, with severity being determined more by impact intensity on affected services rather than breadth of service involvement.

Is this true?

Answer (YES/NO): NO